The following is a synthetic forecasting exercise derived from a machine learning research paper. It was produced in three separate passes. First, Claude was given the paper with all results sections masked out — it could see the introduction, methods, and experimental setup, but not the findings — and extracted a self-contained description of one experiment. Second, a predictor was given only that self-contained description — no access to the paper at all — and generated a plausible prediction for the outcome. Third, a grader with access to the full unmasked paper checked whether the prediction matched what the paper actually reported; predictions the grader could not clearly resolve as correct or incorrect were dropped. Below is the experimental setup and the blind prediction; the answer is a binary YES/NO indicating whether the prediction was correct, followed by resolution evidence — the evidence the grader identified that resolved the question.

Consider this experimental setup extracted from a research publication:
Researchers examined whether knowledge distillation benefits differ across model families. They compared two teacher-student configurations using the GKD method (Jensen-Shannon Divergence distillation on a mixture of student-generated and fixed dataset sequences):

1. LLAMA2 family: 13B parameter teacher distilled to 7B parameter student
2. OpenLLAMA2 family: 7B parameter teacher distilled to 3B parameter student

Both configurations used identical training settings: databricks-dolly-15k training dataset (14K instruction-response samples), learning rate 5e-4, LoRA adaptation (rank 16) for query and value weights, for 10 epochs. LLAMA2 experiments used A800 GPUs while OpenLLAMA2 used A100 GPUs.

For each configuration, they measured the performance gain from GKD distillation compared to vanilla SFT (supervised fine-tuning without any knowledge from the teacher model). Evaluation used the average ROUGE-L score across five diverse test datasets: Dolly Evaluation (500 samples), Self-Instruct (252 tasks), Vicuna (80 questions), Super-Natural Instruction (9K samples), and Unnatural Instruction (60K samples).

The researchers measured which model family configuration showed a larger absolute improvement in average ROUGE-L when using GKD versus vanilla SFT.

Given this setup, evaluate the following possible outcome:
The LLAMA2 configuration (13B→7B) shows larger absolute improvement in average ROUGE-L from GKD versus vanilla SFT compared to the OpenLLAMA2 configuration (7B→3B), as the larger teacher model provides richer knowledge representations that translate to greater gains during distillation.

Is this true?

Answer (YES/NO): NO